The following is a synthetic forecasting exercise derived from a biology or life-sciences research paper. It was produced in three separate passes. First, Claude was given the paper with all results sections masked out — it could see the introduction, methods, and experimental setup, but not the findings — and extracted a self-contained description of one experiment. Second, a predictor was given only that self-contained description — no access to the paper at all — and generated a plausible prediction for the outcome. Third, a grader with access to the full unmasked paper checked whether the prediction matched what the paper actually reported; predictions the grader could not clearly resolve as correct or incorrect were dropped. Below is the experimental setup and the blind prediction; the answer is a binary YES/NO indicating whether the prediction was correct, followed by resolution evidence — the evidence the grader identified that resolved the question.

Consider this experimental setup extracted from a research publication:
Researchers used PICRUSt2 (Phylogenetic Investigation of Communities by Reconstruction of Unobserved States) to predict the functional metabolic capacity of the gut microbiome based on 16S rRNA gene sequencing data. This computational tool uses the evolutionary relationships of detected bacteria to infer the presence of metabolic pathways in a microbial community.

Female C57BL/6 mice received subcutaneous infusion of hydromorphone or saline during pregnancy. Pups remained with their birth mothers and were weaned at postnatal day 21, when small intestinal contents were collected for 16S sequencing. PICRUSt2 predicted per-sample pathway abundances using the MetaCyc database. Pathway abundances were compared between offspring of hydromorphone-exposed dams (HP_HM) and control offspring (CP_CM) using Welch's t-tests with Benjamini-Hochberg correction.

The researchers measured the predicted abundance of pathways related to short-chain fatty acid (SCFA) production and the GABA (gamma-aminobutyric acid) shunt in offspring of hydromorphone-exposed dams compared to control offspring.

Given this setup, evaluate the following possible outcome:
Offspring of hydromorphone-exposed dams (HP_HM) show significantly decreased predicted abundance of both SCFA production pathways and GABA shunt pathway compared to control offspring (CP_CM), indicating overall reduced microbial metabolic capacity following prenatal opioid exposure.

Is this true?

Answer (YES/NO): YES